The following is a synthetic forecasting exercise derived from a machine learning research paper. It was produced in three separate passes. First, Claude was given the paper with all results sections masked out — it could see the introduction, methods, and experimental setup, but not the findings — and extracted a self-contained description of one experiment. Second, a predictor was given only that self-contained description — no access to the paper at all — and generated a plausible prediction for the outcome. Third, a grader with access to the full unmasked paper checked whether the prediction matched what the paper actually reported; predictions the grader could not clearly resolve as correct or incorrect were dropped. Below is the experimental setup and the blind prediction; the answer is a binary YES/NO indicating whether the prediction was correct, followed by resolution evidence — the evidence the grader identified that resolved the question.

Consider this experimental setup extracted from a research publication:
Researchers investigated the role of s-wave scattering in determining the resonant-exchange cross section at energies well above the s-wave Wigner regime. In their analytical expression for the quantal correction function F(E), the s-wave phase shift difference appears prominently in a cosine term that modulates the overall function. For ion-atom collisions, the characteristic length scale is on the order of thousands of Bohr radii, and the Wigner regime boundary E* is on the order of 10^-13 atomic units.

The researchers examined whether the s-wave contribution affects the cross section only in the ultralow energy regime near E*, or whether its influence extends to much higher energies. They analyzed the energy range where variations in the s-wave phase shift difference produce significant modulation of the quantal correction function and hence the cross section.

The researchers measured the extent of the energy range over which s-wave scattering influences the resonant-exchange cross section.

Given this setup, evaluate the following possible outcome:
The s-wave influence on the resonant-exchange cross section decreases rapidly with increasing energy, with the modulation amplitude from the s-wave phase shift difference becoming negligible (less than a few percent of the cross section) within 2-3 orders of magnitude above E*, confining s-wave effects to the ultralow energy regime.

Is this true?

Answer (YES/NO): NO